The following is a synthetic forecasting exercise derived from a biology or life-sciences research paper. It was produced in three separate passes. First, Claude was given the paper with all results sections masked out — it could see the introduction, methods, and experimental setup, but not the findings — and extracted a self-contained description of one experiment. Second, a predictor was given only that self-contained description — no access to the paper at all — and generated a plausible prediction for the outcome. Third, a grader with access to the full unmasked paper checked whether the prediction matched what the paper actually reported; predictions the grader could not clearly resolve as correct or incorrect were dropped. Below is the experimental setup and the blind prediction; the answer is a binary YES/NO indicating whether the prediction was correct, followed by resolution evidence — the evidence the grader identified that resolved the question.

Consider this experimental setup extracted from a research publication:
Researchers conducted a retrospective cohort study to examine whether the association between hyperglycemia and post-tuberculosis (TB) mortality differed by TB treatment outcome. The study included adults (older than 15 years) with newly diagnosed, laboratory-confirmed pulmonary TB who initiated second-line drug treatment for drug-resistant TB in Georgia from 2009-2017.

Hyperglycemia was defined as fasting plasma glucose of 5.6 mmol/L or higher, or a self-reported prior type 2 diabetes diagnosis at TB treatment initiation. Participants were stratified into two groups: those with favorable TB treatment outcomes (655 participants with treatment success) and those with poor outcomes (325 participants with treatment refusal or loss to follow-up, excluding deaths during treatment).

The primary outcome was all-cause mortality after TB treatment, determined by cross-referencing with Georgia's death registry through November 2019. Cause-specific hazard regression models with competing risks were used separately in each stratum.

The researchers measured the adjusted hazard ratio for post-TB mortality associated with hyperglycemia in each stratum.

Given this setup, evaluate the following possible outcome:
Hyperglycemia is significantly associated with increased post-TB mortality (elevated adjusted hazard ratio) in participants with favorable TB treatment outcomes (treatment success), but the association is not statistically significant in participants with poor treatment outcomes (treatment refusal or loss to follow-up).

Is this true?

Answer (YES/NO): NO